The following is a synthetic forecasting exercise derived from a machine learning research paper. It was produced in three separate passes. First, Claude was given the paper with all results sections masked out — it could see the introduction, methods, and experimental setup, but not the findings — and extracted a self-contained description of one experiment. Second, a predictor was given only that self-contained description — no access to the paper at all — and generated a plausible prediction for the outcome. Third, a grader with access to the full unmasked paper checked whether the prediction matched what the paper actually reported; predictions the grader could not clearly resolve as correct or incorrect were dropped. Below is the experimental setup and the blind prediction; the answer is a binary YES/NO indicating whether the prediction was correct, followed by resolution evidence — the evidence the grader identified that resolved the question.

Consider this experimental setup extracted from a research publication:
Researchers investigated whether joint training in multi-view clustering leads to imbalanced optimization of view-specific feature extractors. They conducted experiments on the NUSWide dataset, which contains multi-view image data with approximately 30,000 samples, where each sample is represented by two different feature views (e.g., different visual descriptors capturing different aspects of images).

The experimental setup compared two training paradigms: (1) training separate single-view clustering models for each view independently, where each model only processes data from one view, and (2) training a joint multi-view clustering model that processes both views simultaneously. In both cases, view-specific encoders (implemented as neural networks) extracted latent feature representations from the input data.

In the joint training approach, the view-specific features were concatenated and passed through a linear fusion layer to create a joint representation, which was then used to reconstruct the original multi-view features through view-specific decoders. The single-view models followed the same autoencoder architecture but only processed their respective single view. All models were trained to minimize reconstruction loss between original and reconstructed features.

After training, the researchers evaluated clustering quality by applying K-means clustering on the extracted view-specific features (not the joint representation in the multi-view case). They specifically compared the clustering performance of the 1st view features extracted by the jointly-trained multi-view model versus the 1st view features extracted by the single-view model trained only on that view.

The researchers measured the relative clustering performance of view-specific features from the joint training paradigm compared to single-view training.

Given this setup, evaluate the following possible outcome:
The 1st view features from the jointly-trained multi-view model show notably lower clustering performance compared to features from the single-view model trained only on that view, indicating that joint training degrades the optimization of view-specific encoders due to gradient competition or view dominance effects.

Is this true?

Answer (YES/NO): YES